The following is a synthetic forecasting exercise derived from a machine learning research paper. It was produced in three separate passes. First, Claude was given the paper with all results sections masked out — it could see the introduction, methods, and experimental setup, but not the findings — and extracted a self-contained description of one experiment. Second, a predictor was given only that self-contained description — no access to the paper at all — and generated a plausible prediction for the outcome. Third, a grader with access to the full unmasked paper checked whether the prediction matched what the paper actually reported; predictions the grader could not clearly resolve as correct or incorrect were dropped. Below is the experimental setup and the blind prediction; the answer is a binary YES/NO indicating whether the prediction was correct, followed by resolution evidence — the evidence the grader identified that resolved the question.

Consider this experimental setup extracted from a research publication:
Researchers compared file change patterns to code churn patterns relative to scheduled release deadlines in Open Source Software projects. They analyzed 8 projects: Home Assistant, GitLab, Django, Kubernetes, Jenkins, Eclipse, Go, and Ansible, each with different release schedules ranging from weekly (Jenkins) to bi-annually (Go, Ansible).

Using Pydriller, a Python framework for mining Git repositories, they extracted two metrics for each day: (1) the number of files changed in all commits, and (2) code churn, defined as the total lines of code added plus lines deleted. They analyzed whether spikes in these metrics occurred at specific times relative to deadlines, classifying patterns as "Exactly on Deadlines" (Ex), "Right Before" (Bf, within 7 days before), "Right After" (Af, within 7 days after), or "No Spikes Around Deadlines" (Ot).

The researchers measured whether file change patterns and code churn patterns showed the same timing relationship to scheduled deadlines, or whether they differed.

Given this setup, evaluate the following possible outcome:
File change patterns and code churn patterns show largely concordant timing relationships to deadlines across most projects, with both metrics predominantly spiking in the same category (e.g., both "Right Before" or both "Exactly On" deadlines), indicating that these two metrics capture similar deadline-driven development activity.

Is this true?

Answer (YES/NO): NO